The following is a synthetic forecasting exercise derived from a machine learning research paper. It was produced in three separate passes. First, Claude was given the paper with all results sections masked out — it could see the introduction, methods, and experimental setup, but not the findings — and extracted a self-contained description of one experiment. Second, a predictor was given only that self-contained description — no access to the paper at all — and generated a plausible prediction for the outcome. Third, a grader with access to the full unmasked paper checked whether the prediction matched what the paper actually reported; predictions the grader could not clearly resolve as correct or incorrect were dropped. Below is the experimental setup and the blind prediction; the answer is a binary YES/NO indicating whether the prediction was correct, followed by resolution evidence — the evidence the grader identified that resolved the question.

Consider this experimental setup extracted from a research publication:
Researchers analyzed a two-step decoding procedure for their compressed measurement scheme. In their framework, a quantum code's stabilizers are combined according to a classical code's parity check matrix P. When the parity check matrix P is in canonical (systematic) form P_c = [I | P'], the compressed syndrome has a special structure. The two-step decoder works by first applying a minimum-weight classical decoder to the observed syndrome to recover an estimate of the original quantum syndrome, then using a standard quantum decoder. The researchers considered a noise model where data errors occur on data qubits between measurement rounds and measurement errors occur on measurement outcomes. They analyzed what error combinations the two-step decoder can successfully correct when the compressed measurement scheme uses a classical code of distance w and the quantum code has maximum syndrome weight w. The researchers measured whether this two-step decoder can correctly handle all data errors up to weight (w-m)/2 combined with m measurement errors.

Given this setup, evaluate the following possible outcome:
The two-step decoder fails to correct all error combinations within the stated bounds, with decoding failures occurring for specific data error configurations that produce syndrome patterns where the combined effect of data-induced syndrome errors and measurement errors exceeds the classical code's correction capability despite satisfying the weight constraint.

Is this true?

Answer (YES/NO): NO